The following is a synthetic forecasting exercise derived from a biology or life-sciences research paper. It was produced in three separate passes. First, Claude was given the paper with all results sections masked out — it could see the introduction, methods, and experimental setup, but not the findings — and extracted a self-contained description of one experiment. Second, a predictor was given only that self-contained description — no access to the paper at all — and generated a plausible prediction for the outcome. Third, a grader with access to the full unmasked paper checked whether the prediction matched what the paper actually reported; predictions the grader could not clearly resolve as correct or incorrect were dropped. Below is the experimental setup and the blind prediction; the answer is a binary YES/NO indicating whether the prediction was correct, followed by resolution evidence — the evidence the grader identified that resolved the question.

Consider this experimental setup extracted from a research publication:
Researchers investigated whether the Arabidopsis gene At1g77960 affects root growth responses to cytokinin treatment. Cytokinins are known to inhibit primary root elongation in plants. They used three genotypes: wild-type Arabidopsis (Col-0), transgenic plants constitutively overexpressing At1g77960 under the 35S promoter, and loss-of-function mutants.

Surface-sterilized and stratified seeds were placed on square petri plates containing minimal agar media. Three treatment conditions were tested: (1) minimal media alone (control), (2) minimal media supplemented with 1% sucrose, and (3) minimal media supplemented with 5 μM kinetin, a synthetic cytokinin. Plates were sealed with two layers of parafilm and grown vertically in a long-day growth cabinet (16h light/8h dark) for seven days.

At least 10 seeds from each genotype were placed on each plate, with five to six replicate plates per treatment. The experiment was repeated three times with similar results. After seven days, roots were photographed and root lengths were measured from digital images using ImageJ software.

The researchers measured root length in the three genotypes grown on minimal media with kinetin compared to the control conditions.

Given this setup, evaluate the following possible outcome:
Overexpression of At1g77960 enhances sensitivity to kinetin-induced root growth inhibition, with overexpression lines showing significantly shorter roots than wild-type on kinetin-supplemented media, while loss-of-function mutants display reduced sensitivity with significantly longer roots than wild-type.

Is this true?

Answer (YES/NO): NO